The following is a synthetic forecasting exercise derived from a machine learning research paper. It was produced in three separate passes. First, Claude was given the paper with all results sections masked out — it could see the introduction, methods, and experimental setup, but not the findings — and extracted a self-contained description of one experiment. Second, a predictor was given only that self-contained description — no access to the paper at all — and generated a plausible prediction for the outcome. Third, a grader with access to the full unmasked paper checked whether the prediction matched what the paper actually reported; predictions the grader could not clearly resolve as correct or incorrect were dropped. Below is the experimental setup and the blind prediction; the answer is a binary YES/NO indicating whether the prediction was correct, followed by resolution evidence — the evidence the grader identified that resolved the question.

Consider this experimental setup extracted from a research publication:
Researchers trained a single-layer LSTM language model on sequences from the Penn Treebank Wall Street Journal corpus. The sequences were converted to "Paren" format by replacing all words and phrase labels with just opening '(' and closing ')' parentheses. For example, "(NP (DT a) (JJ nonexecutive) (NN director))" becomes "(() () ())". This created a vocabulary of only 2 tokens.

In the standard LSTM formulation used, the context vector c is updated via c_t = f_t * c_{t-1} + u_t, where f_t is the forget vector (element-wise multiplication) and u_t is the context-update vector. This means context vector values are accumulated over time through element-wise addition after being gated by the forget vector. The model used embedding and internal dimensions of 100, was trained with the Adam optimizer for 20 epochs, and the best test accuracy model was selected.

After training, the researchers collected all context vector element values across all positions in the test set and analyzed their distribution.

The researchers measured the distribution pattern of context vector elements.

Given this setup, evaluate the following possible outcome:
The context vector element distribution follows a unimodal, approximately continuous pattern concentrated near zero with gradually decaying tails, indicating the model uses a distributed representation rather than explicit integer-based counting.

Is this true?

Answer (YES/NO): NO